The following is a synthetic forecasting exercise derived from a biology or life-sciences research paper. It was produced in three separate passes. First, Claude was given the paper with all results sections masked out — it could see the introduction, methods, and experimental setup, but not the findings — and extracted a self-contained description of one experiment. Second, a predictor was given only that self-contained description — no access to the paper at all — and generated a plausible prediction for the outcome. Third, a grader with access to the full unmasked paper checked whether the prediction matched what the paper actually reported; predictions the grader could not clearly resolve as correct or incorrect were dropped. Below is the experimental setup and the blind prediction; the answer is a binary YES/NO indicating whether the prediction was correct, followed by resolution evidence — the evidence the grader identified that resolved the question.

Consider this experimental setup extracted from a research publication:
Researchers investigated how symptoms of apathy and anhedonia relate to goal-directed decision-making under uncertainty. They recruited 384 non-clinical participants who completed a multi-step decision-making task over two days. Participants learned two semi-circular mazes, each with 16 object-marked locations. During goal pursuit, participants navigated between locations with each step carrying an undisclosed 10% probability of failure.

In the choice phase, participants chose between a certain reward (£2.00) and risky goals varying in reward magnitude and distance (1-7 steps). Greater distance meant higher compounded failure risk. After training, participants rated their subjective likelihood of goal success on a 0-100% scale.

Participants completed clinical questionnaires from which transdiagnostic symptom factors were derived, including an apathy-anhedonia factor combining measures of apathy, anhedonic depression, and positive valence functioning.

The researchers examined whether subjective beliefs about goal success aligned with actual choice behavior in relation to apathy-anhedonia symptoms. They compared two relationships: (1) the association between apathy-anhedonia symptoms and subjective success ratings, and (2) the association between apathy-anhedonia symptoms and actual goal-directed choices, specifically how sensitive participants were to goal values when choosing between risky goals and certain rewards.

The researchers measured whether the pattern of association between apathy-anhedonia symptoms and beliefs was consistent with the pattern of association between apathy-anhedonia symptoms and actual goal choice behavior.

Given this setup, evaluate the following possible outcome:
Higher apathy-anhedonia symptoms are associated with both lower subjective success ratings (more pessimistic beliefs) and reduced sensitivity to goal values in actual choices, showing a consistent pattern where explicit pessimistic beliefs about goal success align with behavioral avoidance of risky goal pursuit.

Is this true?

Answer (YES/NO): NO